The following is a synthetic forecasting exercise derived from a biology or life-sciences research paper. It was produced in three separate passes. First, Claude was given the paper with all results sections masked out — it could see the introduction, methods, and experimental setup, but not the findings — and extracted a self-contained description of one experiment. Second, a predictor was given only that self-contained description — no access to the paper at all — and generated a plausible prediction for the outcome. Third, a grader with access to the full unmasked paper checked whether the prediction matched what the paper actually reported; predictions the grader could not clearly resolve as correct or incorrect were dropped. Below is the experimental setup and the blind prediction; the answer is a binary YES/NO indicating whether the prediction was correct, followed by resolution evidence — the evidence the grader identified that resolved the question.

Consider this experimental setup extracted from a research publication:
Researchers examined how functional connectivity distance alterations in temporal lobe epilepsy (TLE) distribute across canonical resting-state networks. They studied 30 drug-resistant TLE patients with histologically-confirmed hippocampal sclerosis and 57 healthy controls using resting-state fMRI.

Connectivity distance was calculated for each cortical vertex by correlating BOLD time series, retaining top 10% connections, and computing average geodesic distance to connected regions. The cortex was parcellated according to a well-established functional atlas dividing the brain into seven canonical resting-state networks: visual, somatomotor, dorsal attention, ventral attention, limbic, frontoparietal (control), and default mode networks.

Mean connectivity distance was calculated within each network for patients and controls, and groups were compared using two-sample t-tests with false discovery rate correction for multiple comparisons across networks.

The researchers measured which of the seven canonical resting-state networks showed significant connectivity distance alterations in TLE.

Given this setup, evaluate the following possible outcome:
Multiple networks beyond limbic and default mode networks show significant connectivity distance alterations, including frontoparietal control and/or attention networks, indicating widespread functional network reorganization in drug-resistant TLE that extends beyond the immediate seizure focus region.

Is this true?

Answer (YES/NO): NO